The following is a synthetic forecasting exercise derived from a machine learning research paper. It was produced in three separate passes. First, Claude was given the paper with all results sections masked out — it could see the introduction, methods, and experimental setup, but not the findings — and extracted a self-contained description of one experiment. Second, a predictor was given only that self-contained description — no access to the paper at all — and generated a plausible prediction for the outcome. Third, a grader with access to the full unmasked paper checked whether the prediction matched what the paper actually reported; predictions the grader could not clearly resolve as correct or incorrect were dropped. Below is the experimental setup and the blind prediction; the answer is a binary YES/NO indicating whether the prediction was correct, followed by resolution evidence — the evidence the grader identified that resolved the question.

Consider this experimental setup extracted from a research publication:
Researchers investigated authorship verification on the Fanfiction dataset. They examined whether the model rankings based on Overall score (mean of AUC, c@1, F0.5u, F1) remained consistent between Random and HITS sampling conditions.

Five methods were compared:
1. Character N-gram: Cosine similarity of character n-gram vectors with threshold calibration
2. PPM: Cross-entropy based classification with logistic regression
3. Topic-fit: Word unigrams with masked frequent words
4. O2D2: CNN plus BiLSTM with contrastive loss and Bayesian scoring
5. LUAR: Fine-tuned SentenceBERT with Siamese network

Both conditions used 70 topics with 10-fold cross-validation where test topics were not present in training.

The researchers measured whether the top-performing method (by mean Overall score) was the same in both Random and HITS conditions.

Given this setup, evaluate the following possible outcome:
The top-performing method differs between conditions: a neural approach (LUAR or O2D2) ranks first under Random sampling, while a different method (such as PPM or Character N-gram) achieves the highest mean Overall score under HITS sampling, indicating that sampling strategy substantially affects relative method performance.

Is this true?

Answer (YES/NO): NO